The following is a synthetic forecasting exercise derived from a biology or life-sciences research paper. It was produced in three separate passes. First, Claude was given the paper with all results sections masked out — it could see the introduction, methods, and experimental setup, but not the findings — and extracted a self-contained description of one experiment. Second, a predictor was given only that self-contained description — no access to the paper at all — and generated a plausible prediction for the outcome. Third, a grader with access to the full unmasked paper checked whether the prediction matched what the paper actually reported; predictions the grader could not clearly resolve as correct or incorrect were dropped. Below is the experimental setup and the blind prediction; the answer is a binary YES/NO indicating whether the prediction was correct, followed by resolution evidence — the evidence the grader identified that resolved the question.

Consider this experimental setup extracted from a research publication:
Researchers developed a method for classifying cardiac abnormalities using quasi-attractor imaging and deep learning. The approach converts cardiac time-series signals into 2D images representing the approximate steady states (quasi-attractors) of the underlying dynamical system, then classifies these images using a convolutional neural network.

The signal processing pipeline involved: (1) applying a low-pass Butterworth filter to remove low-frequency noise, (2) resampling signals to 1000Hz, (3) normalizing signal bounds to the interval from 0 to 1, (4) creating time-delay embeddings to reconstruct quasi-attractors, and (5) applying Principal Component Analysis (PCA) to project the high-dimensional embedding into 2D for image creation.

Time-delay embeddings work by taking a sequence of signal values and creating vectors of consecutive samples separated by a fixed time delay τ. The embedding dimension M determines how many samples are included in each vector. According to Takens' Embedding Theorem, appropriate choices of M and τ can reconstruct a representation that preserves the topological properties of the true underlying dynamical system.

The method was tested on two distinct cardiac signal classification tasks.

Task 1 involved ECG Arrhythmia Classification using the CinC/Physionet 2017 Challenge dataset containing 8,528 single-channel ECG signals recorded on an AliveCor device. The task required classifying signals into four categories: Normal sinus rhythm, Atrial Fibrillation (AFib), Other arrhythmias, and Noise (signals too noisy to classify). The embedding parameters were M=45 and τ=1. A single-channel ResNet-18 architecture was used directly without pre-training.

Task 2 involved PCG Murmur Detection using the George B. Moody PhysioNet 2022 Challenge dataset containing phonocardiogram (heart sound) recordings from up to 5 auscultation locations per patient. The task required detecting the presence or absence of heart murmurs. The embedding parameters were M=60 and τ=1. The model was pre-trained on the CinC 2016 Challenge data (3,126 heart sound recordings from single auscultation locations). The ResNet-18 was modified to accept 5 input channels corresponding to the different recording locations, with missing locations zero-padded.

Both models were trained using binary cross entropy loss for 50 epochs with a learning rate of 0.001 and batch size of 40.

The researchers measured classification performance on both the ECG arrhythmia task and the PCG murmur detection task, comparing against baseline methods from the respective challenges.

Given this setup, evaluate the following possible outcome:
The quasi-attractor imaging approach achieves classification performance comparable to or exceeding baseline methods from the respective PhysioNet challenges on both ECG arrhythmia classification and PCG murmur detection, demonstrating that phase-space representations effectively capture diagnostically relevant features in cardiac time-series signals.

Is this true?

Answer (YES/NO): NO